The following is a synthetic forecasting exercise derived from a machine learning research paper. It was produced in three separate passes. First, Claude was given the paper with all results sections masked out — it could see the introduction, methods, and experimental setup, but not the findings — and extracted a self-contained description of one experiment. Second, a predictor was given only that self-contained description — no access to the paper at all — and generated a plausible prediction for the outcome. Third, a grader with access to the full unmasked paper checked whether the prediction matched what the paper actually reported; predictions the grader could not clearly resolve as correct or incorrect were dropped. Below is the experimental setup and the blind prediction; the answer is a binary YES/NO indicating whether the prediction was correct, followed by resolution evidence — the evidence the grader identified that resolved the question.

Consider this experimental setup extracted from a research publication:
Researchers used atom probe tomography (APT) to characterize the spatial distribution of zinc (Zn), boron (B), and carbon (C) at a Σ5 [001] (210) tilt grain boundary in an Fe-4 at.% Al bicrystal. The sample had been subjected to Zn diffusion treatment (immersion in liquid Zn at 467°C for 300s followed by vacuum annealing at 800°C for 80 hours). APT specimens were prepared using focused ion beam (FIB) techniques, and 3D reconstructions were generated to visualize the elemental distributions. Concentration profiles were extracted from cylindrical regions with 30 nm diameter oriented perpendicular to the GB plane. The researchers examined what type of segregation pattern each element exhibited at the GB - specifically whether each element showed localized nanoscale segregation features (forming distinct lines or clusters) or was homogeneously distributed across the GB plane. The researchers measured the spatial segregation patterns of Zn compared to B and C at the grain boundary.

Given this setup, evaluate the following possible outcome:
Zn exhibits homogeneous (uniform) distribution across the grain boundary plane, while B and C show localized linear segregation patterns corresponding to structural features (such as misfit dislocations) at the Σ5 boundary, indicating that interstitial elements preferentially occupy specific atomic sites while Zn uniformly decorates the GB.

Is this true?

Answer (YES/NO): NO